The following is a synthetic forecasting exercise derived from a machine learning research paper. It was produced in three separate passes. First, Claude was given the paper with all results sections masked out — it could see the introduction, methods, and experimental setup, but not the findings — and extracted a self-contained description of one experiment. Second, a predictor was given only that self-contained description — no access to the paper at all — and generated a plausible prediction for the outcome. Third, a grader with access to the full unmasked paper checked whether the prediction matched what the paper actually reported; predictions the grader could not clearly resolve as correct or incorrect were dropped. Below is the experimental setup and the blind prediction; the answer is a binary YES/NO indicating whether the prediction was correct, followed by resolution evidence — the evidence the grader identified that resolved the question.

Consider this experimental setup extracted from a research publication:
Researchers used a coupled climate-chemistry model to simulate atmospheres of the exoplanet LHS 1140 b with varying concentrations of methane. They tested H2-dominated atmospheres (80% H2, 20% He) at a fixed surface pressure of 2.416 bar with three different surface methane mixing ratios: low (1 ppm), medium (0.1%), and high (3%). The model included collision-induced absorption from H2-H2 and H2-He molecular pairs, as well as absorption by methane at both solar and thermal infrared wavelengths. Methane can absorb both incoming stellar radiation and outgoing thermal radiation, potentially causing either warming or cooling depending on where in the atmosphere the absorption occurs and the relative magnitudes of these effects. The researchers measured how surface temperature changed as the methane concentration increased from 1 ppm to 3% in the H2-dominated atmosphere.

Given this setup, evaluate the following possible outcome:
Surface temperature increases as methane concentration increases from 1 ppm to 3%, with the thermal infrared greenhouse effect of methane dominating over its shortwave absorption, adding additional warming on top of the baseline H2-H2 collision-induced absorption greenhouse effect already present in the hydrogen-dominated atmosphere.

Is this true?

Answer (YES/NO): NO